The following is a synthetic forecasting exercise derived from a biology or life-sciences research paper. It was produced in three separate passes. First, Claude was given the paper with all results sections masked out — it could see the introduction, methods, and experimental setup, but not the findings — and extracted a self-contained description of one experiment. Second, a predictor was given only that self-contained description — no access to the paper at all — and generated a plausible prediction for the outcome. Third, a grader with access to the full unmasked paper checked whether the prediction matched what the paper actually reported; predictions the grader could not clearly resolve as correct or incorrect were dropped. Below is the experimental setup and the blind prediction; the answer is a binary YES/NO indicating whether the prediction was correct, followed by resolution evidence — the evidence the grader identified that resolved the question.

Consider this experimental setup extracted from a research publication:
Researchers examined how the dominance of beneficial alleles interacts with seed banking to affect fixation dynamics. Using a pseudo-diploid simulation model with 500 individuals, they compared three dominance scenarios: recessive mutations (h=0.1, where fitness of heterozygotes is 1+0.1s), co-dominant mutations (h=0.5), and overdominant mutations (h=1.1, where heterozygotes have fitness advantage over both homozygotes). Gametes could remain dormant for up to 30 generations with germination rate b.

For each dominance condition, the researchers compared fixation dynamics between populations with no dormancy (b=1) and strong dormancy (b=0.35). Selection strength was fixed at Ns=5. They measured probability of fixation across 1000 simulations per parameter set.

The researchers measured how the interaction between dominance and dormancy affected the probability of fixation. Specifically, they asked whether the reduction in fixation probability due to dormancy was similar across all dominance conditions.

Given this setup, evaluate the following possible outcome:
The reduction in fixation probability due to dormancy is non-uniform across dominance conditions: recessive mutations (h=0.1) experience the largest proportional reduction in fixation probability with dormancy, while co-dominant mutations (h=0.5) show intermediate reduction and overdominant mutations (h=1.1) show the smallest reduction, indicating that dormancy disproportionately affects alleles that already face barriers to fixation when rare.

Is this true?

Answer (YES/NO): NO